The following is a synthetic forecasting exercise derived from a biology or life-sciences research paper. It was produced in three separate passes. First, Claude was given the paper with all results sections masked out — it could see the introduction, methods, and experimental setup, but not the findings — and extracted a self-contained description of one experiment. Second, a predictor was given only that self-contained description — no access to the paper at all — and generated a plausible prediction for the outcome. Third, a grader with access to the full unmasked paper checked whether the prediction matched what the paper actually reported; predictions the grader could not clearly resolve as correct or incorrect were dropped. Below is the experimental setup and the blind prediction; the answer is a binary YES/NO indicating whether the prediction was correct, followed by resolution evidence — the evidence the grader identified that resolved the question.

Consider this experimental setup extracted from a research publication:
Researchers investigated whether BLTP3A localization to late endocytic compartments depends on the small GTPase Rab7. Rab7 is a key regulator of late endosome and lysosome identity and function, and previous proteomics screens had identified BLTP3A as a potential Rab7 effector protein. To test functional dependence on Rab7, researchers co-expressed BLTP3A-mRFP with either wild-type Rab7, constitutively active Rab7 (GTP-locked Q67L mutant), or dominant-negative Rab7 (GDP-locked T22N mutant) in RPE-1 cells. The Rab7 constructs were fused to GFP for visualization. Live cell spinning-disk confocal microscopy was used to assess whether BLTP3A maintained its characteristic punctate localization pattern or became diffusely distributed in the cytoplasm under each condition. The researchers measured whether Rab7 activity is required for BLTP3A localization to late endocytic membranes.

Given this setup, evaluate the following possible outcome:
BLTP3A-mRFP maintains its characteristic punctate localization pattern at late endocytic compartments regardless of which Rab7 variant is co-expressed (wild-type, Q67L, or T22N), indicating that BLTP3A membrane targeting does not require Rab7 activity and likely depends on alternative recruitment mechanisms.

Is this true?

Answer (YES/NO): NO